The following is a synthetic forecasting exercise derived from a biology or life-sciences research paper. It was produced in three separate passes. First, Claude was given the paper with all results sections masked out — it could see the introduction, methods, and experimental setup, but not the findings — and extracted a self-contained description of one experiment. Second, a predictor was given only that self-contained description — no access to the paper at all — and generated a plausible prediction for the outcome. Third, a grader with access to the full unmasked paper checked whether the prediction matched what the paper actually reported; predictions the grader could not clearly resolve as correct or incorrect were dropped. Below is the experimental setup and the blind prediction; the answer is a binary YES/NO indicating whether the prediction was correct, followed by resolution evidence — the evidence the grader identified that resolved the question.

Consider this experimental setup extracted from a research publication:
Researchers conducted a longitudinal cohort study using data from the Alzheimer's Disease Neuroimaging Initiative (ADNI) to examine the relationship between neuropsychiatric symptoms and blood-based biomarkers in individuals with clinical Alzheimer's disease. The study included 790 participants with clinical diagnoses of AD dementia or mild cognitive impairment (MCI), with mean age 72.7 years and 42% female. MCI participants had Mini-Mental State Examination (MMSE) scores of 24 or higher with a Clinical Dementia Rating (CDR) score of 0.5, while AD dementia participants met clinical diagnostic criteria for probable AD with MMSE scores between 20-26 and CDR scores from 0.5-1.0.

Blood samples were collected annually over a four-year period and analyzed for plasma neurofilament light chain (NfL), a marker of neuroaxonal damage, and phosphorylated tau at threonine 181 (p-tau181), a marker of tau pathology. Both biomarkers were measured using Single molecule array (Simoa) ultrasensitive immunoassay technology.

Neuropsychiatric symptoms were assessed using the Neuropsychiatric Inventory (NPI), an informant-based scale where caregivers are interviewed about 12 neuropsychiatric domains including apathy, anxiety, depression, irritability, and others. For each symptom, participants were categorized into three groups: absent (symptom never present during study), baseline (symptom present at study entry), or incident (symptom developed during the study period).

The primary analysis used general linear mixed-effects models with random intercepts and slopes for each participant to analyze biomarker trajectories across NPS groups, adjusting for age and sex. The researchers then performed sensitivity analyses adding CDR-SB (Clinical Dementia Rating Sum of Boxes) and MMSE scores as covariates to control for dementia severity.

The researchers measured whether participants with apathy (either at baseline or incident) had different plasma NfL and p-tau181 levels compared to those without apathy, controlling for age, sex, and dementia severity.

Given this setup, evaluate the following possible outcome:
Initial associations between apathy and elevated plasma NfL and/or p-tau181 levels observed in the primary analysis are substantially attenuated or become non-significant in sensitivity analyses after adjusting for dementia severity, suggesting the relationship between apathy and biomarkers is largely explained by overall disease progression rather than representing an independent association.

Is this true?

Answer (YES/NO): NO